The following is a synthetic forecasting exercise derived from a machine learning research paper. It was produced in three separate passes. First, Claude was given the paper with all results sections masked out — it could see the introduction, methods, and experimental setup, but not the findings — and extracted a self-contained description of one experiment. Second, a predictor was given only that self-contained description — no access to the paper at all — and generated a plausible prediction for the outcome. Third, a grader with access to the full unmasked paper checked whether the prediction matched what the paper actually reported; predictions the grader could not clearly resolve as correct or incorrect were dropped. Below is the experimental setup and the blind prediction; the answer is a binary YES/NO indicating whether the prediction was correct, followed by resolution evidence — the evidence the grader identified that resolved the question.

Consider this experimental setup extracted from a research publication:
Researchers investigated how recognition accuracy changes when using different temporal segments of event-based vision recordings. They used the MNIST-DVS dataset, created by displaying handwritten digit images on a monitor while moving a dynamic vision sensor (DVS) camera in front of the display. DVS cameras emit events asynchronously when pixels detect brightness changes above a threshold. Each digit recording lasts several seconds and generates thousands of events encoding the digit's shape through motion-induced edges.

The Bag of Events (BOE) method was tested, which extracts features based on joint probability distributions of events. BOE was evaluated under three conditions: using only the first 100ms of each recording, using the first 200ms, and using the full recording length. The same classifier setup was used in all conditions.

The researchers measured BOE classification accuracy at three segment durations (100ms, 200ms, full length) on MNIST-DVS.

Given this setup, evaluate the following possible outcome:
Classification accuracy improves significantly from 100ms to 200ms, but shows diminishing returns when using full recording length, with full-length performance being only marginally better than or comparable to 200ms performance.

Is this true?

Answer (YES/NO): NO